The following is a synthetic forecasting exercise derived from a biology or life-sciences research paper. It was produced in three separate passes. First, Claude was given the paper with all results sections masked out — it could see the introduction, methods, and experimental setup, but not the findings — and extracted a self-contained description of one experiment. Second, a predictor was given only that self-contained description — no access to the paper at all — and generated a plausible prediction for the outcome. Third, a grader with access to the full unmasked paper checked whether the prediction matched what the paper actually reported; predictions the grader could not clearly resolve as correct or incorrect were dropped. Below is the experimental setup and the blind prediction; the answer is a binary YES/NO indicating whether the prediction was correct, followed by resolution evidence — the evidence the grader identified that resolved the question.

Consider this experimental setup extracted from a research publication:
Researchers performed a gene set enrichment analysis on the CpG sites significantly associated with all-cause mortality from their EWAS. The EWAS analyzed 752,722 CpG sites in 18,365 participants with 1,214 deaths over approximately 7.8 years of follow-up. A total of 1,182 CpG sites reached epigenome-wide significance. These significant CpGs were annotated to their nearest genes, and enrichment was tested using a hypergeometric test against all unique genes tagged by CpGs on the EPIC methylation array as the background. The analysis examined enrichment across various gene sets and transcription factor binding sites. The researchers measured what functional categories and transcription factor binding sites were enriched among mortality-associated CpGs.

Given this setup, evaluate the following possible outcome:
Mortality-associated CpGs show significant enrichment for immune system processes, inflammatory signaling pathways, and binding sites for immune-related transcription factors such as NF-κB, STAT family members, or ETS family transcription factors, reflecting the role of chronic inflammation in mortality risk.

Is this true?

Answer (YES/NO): NO